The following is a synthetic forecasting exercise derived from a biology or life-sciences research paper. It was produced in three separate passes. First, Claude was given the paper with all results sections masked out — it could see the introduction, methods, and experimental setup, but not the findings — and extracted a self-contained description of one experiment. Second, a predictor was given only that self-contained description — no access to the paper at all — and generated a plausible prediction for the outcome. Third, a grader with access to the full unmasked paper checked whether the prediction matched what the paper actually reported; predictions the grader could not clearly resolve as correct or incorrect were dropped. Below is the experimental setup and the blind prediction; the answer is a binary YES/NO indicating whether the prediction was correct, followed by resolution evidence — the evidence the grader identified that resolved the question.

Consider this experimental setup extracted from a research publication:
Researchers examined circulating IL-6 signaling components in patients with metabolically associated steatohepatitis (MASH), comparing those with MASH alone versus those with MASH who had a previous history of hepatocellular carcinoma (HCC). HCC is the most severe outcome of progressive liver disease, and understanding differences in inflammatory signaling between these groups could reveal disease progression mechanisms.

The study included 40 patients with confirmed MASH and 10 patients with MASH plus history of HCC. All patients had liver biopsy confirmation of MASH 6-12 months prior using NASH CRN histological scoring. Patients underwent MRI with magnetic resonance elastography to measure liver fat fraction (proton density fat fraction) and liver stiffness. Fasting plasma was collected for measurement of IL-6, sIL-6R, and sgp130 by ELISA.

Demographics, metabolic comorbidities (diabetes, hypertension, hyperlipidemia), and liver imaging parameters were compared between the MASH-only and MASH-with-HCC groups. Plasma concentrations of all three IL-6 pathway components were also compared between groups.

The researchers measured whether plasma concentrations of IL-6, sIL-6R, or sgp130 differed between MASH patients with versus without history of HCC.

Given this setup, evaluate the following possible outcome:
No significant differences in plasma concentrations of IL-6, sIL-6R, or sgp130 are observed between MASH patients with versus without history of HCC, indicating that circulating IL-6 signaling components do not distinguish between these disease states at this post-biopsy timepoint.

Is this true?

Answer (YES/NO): NO